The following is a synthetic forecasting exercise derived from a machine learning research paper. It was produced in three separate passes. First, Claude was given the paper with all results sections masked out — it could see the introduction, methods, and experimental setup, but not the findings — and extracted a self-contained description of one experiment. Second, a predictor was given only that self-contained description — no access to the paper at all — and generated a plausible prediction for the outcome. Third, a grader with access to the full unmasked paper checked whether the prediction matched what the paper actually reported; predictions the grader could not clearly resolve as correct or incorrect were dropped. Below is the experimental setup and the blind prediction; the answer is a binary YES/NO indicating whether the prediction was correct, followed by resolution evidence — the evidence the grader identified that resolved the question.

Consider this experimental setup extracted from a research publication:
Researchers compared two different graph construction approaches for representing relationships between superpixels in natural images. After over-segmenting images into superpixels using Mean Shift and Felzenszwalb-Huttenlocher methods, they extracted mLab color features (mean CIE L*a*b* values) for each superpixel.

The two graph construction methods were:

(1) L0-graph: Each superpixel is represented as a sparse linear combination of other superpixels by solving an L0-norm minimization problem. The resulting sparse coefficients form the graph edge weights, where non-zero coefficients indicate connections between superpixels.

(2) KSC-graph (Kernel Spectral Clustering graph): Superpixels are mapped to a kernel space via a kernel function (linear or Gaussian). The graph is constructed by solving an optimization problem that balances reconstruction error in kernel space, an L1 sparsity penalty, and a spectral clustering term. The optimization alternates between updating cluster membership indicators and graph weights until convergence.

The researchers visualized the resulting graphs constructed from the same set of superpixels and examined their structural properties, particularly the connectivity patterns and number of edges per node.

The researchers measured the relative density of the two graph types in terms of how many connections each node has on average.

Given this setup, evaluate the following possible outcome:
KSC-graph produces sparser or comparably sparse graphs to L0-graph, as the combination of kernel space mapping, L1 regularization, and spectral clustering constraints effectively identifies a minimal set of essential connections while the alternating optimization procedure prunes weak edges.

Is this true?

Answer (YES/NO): NO